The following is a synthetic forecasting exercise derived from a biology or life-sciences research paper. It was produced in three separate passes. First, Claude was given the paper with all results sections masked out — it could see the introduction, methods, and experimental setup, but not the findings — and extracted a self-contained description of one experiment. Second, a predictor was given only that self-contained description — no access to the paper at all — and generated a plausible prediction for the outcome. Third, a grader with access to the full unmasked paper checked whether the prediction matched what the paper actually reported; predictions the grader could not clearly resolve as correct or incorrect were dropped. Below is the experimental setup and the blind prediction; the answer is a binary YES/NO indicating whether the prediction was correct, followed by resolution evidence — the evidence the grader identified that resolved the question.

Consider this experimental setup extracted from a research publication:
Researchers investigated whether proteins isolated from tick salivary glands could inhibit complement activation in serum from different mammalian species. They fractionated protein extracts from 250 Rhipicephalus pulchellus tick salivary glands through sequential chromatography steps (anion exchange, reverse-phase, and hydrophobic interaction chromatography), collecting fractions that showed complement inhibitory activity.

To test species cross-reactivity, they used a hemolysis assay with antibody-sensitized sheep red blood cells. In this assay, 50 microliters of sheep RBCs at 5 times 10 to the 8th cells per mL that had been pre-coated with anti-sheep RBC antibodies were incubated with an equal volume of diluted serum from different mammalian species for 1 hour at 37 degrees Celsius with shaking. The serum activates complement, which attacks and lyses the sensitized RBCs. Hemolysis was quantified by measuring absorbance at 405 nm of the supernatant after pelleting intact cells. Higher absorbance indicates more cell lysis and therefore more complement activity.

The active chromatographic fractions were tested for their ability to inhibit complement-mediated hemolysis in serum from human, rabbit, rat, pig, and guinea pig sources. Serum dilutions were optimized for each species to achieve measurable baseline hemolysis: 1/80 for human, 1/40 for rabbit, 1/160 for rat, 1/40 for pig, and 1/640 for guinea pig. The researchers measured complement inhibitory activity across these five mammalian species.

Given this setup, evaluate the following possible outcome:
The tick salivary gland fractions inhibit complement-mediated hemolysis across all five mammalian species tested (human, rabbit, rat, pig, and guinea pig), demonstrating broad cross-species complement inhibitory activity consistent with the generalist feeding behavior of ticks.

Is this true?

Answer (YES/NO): YES